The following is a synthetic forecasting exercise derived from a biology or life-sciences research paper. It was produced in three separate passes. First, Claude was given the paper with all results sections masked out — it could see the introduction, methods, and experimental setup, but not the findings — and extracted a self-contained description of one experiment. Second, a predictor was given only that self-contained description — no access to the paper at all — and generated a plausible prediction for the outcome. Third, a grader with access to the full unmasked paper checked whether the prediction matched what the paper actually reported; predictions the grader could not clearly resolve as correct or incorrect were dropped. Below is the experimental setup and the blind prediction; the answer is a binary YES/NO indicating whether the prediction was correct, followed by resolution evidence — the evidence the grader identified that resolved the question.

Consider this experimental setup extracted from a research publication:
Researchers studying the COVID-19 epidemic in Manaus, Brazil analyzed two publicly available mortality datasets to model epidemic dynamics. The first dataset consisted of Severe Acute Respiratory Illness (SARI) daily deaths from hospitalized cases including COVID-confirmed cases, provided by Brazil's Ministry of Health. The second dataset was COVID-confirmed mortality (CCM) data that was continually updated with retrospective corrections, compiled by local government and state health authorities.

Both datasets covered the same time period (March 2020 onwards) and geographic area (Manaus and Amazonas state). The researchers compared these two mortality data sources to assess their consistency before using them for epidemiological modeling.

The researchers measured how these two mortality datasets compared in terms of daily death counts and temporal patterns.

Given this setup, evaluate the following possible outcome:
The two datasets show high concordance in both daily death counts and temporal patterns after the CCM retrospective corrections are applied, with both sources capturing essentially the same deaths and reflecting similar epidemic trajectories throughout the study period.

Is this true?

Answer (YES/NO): NO